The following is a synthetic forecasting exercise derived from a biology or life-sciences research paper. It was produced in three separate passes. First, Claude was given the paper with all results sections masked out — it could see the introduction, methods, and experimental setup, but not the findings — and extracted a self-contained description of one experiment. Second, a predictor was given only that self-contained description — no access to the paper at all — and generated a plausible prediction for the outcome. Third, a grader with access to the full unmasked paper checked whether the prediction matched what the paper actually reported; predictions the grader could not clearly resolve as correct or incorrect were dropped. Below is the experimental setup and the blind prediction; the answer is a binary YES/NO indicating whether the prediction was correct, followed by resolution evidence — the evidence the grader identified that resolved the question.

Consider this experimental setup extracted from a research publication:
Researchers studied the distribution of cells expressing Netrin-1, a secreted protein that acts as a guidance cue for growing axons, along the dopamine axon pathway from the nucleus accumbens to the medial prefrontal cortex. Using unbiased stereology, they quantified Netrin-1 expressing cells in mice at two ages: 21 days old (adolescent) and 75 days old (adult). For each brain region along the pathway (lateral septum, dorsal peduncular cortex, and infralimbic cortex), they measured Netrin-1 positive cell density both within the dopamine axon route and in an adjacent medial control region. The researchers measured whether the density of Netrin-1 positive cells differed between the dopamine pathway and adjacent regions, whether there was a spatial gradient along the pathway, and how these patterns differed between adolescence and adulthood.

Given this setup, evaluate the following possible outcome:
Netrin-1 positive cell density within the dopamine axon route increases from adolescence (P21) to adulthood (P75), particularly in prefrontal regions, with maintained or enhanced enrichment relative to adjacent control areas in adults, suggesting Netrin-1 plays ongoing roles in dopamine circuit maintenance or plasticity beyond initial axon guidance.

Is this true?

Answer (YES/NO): NO